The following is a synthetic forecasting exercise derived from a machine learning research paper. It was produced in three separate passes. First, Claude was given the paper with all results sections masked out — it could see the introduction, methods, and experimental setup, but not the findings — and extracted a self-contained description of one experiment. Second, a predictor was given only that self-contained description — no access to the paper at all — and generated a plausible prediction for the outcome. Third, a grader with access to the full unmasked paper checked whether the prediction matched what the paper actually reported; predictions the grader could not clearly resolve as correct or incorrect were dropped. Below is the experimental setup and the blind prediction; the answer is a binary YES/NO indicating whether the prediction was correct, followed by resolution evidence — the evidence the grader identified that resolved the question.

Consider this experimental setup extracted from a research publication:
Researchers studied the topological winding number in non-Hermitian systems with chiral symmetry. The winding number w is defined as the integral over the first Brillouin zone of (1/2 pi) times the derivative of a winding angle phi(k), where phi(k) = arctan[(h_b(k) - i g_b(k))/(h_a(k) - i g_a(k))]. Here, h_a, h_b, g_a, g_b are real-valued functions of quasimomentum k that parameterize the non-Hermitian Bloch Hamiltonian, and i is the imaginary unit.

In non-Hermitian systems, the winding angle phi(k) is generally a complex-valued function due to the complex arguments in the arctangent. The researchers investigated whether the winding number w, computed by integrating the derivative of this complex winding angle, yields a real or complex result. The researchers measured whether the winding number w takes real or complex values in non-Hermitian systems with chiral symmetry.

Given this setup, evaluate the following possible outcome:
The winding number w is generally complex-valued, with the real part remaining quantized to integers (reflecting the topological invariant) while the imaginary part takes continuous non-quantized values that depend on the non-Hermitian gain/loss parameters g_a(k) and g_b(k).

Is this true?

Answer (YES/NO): NO